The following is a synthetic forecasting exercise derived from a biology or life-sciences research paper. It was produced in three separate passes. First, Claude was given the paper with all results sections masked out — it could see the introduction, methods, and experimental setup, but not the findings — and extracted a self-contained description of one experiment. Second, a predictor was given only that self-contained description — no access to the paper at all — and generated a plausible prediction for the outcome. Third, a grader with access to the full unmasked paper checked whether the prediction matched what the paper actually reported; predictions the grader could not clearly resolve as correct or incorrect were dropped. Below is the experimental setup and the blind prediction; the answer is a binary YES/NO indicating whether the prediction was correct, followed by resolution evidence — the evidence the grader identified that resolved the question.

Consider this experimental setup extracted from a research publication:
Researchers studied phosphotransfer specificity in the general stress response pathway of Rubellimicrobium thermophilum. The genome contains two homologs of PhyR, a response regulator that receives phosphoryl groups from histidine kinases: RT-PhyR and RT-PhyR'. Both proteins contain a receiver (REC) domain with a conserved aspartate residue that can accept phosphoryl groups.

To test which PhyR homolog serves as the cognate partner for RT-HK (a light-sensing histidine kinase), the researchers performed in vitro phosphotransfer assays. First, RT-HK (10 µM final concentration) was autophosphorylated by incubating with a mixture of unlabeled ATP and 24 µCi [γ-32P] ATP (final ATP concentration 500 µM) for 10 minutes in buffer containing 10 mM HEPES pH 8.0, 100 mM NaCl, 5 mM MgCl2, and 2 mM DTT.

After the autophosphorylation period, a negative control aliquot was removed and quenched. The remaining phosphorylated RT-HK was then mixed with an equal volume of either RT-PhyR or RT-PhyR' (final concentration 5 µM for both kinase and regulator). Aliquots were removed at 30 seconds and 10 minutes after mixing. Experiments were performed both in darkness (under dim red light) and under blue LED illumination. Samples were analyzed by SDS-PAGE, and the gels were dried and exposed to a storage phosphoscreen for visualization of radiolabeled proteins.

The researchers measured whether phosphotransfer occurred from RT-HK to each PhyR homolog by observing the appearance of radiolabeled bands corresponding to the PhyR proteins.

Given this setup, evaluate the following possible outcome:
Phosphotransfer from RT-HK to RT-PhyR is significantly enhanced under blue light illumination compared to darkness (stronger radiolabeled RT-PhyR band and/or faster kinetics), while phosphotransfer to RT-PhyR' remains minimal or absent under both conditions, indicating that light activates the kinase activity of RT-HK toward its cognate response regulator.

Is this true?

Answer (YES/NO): NO